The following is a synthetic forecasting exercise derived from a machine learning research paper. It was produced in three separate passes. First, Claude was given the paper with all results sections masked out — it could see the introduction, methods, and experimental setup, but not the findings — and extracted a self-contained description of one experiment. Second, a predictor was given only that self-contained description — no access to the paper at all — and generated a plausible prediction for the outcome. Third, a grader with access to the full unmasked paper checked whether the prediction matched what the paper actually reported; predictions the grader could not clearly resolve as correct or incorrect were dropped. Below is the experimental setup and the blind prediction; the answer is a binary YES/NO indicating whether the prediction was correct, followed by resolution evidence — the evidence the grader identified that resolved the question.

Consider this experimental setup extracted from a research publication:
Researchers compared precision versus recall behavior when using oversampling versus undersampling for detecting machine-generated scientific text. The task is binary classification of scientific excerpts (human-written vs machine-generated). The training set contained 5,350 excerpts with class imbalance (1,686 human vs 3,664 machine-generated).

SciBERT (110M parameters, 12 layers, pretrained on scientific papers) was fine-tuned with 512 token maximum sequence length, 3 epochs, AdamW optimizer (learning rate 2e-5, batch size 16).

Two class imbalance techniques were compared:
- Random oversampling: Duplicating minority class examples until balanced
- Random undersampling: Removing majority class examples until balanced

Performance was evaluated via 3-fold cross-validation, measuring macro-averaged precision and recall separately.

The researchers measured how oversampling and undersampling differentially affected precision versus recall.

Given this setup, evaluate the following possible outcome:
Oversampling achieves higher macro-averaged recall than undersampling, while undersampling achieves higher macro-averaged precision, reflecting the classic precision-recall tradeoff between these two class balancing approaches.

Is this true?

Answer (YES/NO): NO